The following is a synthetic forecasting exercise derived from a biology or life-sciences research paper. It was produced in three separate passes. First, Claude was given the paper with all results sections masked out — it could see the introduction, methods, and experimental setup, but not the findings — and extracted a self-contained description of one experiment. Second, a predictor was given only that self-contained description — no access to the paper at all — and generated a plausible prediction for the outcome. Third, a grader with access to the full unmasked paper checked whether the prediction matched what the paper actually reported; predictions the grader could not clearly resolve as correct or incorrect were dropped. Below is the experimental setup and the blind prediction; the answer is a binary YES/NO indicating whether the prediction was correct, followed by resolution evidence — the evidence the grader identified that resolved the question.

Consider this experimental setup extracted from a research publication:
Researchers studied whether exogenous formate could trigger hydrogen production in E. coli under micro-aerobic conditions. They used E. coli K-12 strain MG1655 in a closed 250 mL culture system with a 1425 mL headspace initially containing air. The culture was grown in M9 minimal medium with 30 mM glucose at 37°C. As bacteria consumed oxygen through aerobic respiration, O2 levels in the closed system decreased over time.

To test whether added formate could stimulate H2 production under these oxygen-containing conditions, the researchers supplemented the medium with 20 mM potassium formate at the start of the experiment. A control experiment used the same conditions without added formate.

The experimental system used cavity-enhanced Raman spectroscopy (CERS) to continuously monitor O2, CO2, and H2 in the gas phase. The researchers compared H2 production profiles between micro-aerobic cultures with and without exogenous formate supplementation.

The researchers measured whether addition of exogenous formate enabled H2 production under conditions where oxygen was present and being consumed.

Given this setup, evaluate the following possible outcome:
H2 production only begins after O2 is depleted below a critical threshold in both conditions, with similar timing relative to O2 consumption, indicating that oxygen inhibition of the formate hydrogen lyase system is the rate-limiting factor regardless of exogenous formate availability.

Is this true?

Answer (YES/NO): NO